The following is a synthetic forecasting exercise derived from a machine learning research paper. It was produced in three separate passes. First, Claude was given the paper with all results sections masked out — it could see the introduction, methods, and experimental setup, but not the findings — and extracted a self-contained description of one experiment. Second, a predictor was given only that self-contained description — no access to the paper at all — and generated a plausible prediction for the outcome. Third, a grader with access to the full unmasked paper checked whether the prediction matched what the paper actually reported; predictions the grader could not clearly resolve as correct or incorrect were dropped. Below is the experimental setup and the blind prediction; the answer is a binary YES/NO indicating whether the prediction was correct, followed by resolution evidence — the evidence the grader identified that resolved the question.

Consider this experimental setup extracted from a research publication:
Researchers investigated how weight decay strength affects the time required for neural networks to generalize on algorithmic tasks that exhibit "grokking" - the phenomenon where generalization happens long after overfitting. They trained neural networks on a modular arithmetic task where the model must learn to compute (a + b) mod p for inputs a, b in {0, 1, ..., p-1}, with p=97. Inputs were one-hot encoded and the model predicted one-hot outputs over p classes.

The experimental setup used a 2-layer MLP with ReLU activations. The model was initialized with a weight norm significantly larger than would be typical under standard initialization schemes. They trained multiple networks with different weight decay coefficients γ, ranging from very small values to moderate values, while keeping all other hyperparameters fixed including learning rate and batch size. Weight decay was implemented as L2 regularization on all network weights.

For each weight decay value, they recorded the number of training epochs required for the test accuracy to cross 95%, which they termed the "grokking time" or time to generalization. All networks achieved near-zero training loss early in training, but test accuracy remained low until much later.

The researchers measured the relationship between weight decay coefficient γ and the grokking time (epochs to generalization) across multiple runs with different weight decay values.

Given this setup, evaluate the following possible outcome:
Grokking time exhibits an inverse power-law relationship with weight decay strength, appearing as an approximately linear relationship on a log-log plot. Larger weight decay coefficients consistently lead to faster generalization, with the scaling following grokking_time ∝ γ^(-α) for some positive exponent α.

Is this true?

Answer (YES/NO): YES